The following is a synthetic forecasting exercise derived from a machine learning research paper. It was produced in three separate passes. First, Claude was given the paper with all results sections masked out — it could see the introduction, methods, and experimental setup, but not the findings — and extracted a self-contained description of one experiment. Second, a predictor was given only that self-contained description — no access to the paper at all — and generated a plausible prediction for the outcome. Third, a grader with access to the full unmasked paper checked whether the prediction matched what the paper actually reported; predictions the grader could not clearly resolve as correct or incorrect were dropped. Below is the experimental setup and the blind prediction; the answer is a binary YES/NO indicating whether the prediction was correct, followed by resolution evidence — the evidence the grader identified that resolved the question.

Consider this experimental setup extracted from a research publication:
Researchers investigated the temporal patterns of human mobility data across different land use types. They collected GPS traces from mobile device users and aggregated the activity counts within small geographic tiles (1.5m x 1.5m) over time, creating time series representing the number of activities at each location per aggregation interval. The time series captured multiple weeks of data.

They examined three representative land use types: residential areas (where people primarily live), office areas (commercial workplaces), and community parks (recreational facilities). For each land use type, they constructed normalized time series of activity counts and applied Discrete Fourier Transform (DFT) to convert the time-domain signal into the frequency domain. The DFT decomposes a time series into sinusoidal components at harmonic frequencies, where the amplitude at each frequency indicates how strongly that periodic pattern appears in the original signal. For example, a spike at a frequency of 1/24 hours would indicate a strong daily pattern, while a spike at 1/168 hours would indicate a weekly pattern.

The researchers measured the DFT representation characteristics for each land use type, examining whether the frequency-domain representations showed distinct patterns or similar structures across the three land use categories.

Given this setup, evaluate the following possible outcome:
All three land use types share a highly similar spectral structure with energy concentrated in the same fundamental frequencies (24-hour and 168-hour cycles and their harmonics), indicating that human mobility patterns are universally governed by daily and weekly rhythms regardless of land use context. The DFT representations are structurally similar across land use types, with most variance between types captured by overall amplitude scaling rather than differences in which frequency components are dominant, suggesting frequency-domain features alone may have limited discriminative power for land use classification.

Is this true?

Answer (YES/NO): NO